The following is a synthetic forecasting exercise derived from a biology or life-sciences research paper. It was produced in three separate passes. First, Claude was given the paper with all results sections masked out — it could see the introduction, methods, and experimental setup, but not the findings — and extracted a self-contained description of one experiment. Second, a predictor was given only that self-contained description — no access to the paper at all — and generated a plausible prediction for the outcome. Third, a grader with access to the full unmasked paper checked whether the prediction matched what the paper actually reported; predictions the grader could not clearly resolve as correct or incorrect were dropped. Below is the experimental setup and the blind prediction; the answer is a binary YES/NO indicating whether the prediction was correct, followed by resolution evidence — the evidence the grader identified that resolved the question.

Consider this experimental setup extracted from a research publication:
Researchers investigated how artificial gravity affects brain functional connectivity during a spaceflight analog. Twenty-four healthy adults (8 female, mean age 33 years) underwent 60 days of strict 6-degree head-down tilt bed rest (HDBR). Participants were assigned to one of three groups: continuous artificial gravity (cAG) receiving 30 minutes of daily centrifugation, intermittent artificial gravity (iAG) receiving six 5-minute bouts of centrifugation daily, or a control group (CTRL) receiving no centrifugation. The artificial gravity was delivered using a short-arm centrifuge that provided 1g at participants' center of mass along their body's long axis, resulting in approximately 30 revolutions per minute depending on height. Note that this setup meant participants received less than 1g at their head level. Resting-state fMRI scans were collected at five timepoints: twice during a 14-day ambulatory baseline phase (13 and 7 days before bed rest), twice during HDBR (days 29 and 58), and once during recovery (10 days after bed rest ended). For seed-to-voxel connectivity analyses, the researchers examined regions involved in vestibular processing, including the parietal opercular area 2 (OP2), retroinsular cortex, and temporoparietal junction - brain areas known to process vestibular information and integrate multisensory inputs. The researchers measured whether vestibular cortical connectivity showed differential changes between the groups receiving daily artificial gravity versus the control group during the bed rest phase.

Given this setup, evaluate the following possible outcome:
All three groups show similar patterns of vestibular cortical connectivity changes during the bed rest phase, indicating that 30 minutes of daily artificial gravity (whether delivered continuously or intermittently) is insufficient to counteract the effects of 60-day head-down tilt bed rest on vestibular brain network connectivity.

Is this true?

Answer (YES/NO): YES